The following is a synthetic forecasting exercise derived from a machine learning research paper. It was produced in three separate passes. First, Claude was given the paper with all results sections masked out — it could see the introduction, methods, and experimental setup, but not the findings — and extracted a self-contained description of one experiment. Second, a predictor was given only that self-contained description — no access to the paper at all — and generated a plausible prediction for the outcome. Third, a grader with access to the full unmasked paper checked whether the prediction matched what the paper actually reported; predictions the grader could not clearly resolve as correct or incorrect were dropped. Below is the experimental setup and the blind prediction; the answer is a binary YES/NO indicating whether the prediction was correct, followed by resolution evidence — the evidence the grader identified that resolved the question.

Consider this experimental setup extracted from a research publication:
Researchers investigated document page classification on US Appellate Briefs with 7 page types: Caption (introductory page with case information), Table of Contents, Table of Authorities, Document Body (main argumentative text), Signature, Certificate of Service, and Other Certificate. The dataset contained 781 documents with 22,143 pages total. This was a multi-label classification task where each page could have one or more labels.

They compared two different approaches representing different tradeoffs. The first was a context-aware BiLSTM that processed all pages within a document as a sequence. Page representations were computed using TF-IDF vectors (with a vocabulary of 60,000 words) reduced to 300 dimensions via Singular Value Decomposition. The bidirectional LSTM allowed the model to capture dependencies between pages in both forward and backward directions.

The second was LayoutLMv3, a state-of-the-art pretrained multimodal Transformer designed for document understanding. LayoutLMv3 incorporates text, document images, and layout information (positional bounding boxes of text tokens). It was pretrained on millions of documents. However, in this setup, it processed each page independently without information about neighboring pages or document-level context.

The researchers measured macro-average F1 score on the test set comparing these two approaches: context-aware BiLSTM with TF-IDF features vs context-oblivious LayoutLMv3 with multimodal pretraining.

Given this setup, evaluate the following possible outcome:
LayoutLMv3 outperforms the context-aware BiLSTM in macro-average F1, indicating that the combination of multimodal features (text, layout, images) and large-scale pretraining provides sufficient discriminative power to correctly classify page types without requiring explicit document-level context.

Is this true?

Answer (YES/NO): YES